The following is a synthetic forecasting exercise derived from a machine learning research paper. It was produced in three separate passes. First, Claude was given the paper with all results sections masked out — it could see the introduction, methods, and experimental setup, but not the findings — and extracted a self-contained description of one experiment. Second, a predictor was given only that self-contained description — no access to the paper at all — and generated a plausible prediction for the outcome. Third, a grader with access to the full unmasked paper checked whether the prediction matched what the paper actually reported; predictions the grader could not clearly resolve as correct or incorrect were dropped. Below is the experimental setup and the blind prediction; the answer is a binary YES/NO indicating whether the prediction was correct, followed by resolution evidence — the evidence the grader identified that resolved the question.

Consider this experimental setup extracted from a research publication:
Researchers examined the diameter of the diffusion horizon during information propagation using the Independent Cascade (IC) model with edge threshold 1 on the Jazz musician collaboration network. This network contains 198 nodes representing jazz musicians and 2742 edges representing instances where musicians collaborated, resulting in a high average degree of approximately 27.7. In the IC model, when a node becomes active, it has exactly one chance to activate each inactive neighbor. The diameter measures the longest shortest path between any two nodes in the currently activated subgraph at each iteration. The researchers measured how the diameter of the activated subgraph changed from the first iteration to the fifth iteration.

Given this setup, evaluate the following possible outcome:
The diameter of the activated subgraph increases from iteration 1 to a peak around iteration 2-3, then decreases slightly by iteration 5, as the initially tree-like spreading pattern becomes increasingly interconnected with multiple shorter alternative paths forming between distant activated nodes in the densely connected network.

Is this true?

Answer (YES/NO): NO